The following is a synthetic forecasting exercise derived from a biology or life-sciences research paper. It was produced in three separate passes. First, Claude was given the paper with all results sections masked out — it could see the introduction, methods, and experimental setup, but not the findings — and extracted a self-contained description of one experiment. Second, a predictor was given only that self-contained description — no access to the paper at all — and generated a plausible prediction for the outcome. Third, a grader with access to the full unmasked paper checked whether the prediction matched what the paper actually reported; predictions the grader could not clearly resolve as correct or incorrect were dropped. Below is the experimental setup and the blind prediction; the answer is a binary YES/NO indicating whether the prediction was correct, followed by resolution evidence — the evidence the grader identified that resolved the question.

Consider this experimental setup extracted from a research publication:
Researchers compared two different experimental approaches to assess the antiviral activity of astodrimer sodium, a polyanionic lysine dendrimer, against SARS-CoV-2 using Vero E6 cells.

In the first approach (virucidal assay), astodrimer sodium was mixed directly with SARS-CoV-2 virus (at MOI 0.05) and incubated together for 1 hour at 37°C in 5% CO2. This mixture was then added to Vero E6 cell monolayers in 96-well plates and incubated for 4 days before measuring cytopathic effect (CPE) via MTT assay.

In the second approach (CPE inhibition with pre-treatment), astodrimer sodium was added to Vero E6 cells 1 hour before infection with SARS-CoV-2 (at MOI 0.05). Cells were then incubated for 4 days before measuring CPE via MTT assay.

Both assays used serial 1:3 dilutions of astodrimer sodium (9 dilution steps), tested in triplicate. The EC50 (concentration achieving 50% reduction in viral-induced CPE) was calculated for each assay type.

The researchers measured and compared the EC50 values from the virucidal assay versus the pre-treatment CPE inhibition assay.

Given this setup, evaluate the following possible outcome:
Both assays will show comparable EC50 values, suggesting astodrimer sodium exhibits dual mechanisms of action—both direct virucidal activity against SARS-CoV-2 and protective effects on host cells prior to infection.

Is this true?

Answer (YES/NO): NO